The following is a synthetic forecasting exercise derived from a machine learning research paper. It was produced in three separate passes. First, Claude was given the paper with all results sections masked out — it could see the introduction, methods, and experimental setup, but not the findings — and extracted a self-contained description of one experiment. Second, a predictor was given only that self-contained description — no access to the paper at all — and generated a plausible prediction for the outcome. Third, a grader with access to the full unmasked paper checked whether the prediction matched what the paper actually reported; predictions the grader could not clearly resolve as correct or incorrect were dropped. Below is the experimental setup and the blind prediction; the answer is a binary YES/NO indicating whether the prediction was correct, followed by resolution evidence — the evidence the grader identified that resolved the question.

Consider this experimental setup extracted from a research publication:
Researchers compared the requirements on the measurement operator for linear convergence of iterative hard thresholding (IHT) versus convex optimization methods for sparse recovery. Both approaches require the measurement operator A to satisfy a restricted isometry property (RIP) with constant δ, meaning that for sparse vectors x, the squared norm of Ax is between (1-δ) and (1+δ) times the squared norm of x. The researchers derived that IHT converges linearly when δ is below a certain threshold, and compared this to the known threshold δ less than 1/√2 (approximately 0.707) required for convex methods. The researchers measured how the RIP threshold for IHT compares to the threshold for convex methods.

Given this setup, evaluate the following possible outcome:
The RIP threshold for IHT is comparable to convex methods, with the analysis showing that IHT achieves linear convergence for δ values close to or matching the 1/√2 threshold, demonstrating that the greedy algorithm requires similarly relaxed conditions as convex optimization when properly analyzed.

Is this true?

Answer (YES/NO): NO